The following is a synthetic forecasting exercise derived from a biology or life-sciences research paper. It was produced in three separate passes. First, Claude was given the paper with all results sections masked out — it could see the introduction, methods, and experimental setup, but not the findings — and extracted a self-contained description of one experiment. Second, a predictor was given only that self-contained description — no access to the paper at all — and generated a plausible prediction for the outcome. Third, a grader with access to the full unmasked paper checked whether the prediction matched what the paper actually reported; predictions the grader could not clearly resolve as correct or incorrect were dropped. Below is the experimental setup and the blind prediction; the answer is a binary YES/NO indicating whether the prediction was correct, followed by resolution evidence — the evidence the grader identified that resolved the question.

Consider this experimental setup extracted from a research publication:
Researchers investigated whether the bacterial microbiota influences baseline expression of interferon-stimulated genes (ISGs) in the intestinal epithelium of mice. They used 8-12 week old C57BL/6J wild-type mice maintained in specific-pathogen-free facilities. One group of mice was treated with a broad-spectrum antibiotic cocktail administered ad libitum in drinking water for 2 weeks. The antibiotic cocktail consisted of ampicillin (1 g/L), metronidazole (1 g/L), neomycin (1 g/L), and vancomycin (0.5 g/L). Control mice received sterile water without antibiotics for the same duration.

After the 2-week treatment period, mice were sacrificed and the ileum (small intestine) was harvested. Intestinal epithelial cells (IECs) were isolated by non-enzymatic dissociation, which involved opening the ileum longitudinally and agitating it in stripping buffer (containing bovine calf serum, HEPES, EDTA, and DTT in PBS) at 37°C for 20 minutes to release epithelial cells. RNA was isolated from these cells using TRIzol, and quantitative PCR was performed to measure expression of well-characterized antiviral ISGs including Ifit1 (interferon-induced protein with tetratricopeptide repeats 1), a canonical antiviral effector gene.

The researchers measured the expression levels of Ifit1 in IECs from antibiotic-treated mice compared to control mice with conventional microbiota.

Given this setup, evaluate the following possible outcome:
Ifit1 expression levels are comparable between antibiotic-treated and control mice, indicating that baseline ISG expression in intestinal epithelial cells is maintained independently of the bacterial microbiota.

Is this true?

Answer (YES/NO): NO